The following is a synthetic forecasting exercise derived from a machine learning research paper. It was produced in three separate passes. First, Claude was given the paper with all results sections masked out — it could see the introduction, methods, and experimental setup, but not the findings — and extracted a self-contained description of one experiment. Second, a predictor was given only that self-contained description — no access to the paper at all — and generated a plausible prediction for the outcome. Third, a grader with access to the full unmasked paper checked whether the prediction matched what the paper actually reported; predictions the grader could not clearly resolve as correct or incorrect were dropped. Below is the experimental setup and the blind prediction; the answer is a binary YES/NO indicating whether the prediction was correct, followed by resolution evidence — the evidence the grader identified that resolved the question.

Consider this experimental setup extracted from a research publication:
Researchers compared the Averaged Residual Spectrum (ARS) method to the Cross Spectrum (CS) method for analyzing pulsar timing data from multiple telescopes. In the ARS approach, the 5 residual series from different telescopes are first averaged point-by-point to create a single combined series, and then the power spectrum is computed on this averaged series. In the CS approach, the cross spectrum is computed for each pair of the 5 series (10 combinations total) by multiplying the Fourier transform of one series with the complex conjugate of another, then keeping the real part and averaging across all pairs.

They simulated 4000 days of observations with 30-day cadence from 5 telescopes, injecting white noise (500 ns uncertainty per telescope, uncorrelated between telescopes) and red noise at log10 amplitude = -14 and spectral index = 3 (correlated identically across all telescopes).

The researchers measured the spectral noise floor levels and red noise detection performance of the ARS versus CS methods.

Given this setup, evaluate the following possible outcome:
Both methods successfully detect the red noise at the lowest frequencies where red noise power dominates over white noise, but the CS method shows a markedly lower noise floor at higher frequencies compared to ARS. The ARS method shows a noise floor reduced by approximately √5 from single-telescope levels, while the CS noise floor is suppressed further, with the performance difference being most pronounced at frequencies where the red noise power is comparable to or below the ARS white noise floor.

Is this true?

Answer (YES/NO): NO